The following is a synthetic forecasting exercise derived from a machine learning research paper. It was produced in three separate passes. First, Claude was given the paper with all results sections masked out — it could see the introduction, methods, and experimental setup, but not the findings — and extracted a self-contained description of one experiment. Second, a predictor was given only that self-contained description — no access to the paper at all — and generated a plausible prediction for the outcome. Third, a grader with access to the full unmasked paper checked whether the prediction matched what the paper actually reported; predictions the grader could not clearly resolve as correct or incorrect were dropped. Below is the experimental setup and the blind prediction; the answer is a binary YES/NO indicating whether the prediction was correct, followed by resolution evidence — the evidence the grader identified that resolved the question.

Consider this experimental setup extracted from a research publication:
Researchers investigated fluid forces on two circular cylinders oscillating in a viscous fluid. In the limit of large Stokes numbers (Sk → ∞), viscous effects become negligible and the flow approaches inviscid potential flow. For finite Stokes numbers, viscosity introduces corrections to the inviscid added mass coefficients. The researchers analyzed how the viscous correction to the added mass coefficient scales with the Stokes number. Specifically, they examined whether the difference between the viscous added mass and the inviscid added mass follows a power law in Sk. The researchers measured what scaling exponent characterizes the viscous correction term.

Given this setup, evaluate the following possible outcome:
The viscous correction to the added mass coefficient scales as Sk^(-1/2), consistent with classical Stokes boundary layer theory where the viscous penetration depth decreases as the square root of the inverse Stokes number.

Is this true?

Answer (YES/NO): YES